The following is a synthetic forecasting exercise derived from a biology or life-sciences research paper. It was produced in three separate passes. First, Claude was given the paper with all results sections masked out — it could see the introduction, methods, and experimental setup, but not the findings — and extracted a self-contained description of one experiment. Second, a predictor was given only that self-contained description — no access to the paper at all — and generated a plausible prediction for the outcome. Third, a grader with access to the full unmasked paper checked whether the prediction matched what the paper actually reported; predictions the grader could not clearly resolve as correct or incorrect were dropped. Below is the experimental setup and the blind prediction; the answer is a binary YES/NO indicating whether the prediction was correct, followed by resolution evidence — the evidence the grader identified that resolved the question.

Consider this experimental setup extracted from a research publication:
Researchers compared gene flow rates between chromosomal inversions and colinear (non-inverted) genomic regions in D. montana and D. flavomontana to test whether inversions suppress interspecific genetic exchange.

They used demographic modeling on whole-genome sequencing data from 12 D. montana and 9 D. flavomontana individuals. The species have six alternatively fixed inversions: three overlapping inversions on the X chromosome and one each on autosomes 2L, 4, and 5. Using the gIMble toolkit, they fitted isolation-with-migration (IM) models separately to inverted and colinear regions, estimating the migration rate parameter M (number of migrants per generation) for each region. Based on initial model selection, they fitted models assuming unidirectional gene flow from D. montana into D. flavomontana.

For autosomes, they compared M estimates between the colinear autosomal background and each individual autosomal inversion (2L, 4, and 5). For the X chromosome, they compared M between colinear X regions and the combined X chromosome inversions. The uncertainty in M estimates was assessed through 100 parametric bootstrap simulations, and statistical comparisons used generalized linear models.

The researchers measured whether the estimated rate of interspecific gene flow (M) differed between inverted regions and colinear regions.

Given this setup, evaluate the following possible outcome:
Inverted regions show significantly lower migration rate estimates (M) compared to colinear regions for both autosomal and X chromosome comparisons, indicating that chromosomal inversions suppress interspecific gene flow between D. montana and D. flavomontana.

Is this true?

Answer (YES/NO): YES